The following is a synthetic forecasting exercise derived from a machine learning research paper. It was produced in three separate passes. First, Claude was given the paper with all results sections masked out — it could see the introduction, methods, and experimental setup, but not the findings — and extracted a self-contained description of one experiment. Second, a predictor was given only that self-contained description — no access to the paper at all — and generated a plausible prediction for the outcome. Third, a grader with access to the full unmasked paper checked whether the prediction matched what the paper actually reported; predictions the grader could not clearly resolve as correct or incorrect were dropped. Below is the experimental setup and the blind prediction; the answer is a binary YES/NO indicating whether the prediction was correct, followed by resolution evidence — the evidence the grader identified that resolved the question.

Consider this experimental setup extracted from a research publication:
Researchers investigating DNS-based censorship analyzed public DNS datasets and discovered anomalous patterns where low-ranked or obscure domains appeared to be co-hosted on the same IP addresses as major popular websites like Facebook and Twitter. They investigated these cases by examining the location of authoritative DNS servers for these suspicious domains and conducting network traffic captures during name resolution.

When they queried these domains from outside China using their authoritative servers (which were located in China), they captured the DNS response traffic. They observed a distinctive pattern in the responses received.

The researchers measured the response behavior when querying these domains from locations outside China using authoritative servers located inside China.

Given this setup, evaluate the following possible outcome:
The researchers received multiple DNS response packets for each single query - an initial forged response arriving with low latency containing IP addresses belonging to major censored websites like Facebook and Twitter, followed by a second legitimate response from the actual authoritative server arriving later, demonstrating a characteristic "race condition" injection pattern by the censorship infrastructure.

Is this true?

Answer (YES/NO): YES